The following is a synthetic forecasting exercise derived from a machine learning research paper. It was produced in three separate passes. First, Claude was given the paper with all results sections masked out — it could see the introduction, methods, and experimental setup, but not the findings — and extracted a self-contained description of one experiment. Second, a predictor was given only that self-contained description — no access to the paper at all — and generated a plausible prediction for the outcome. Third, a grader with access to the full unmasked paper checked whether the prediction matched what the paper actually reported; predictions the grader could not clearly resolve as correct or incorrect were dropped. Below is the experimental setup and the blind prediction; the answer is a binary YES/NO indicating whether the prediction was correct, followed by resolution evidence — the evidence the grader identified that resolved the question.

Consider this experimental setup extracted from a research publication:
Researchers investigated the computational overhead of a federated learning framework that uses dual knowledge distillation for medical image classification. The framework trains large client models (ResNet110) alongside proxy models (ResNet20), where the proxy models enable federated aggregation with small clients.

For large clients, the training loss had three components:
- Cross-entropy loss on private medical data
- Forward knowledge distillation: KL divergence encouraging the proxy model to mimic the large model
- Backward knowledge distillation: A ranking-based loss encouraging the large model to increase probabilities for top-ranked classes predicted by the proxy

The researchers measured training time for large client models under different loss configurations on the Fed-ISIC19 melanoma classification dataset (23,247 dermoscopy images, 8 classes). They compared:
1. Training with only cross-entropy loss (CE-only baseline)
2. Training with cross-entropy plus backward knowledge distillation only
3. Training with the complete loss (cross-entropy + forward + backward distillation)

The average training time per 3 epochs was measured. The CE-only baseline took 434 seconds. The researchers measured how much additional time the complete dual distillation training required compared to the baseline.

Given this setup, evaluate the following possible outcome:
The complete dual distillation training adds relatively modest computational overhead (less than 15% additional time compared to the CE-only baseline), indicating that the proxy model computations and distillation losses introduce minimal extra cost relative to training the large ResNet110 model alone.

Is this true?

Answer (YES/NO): NO